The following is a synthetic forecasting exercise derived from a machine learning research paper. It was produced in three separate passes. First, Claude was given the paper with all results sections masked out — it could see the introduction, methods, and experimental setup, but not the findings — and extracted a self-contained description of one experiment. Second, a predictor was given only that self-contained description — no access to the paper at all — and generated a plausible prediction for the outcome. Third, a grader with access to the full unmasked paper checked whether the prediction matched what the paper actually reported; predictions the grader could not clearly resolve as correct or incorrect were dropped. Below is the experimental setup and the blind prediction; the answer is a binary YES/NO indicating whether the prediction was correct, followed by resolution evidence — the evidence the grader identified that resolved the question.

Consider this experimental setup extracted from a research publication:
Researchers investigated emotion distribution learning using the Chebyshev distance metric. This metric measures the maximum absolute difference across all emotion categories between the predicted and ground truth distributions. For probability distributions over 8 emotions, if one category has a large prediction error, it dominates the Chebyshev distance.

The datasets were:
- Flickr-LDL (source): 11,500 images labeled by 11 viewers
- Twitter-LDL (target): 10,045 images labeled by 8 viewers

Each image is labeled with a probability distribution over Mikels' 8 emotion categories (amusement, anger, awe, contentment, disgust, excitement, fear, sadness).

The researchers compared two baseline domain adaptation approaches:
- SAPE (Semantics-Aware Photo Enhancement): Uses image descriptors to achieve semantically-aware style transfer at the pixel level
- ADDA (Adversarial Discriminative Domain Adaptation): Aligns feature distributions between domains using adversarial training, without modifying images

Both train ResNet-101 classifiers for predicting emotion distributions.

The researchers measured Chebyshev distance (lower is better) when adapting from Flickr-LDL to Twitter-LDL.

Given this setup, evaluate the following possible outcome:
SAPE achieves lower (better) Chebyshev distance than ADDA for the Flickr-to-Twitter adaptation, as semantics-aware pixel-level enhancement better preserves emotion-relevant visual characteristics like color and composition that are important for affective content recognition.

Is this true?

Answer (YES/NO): YES